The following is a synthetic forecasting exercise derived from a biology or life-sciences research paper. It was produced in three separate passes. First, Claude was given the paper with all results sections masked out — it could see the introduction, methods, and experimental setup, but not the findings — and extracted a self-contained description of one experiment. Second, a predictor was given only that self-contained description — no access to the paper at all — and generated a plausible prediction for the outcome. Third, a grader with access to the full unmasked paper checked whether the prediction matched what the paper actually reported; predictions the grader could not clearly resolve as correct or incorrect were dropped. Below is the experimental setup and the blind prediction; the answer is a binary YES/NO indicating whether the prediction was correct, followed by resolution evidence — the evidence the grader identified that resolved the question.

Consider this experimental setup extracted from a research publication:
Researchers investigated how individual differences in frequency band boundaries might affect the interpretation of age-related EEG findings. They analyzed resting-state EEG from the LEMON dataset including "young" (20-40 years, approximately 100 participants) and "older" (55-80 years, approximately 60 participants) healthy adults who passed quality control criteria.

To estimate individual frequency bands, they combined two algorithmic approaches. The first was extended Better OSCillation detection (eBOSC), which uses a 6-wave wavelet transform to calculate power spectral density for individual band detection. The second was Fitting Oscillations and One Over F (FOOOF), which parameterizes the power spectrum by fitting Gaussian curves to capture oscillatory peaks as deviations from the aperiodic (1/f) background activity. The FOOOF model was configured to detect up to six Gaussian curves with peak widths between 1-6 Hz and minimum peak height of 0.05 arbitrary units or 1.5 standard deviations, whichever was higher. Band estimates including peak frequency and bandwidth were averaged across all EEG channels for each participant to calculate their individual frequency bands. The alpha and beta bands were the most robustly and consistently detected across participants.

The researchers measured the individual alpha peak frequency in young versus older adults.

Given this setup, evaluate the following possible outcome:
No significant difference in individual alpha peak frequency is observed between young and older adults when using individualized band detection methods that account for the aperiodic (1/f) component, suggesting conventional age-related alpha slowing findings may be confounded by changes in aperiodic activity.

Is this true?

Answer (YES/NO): NO